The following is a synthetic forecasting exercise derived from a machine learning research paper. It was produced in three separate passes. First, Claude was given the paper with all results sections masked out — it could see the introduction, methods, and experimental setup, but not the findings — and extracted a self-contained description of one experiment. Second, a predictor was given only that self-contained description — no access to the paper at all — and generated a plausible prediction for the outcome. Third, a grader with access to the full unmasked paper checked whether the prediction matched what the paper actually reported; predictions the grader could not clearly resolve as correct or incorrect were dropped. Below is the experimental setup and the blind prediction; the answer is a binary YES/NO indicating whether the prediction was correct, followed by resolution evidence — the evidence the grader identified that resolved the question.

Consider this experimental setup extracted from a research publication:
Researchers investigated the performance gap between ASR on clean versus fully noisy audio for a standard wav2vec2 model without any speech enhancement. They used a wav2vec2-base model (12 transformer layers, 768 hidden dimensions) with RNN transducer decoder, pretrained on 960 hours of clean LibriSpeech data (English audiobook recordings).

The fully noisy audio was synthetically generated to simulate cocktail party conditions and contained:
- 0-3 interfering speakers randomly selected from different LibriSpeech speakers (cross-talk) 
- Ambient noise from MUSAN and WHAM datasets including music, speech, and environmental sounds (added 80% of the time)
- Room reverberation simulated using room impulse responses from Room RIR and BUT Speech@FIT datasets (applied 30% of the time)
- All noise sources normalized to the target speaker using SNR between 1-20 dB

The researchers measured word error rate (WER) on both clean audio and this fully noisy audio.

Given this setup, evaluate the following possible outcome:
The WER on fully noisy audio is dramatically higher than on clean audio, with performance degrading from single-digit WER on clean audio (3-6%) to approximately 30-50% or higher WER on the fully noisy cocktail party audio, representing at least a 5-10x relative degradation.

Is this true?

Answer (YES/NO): NO